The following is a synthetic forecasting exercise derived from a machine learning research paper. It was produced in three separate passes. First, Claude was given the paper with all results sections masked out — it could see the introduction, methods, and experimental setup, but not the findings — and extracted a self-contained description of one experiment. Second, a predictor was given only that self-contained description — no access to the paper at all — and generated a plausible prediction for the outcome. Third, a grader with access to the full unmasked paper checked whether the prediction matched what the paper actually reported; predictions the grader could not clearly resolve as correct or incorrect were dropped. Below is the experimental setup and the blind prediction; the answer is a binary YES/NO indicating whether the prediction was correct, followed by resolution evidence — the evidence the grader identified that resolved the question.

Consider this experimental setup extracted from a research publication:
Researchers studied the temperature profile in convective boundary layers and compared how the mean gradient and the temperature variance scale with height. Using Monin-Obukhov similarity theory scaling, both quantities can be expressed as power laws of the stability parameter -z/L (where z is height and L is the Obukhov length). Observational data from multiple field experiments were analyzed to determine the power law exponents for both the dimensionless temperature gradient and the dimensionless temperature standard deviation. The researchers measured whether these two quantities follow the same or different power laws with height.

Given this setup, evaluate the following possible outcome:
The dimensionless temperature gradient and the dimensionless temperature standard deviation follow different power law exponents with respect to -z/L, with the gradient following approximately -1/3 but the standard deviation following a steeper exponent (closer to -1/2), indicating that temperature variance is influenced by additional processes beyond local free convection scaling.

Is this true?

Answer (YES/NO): NO